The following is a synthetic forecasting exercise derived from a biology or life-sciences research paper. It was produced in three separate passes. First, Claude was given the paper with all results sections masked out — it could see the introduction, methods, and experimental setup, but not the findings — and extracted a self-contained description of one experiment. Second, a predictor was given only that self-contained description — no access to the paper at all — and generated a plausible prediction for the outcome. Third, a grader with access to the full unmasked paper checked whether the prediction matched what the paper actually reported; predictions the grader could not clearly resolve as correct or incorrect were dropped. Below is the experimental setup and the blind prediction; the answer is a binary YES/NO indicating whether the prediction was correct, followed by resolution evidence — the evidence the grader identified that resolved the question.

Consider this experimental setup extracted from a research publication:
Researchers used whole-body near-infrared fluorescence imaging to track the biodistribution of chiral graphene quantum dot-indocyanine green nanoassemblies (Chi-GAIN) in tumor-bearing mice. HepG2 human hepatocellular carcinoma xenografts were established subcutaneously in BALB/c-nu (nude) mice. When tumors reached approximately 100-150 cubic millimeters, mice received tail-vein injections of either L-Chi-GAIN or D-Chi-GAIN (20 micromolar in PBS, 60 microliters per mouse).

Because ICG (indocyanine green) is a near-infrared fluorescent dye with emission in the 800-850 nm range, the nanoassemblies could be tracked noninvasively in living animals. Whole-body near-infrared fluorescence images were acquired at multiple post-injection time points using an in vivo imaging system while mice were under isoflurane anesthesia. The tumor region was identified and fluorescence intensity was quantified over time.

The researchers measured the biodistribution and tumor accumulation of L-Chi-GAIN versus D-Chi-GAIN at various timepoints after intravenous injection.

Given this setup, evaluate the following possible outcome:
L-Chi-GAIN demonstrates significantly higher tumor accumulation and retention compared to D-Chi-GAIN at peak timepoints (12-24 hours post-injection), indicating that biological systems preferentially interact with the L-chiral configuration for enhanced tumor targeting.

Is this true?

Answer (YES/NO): NO